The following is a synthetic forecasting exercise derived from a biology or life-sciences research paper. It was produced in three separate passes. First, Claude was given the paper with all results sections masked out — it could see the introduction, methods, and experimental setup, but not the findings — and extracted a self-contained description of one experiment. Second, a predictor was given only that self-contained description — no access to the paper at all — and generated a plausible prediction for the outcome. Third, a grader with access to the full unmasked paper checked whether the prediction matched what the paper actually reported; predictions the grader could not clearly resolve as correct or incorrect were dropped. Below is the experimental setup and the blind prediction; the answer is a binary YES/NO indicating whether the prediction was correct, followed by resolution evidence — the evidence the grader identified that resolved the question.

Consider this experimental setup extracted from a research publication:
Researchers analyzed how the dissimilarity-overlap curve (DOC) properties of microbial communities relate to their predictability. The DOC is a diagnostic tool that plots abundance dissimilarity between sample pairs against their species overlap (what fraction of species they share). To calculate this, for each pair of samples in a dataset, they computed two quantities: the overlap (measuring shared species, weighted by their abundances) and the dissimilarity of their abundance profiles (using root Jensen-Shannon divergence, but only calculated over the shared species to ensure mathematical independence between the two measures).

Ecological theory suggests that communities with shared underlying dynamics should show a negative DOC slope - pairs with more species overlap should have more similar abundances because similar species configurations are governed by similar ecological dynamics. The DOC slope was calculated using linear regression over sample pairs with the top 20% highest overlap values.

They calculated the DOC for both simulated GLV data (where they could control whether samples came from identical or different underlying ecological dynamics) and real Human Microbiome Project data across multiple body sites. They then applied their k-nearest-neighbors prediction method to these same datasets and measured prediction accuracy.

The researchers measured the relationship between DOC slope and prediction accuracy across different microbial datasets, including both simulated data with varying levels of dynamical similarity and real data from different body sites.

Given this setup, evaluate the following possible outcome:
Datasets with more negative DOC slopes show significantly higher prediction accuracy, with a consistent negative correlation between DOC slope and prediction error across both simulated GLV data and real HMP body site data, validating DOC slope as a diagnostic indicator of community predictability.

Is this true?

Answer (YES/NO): YES